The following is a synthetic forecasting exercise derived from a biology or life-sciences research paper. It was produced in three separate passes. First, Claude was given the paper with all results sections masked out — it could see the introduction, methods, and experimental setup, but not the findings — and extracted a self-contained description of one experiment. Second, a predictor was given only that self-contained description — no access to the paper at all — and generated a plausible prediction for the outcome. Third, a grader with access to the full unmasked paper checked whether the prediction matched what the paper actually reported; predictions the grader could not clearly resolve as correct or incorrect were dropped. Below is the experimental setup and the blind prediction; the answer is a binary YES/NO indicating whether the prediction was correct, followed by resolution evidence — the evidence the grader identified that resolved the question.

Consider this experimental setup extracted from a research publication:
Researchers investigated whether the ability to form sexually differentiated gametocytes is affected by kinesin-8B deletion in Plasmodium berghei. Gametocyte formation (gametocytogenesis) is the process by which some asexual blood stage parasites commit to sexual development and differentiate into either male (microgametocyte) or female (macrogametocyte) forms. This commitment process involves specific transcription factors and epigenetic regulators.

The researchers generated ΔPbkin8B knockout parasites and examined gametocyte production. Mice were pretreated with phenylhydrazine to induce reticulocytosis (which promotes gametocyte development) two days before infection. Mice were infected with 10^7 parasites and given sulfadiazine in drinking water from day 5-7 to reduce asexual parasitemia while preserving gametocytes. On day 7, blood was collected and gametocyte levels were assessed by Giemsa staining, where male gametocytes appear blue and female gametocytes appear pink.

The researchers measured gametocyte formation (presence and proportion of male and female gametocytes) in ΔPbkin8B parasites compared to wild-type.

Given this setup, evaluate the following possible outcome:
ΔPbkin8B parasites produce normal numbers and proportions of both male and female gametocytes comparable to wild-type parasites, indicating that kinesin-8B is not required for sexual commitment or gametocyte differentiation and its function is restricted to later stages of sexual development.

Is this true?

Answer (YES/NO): YES